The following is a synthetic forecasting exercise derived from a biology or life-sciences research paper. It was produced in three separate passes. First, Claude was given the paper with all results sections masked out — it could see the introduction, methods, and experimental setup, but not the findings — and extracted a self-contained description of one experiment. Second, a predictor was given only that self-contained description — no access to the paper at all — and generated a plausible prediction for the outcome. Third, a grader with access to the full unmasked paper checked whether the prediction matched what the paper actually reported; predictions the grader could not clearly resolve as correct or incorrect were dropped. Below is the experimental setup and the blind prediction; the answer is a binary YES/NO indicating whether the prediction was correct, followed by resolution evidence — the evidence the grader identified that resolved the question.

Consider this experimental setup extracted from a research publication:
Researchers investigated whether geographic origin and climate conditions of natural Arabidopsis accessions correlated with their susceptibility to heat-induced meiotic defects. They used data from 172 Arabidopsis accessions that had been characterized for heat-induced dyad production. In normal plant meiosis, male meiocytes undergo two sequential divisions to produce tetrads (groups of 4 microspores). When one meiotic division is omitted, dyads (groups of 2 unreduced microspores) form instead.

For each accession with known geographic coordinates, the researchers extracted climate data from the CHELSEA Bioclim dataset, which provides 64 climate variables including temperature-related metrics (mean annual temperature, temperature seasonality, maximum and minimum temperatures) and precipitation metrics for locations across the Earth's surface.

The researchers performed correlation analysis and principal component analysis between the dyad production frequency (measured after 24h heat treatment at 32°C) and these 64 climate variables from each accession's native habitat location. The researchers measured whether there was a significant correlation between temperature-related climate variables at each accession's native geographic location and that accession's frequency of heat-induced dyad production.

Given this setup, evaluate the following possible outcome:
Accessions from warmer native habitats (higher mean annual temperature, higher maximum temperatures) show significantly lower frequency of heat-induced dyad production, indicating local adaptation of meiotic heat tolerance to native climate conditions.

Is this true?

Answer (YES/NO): NO